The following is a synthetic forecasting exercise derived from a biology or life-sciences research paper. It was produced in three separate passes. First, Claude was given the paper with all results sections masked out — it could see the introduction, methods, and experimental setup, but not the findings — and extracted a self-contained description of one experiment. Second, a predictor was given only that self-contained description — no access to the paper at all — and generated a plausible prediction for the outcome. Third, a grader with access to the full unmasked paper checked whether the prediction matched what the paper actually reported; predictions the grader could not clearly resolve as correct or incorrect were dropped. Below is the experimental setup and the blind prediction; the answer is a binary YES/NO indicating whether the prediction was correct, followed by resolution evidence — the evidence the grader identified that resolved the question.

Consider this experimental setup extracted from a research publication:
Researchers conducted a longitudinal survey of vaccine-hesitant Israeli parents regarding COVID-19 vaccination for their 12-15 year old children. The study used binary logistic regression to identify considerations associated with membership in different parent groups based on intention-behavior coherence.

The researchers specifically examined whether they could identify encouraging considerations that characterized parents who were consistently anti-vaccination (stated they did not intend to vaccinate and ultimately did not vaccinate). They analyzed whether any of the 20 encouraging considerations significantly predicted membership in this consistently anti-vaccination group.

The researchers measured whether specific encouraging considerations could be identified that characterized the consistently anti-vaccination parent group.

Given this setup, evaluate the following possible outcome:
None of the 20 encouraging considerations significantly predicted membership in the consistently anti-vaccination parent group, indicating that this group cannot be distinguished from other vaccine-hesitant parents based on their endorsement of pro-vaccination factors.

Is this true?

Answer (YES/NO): YES